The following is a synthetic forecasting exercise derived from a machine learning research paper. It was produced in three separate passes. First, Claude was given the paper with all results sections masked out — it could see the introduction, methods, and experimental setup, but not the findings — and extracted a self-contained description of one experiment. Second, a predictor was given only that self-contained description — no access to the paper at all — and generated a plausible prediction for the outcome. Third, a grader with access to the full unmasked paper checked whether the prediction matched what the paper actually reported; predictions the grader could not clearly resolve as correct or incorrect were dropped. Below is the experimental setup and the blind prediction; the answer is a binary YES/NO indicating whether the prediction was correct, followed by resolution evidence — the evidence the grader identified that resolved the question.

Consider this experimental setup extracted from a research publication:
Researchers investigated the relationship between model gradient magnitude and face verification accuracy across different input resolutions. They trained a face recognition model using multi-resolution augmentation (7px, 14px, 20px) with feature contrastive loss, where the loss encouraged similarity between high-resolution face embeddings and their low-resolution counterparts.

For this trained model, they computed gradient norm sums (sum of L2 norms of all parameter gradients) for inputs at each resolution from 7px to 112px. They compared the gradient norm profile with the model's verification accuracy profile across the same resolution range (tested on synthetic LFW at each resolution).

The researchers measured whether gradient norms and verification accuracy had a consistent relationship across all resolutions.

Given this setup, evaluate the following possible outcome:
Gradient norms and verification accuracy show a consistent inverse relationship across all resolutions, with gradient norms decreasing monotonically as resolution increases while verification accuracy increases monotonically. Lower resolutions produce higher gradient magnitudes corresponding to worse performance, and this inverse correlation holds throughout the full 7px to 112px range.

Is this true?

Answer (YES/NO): NO